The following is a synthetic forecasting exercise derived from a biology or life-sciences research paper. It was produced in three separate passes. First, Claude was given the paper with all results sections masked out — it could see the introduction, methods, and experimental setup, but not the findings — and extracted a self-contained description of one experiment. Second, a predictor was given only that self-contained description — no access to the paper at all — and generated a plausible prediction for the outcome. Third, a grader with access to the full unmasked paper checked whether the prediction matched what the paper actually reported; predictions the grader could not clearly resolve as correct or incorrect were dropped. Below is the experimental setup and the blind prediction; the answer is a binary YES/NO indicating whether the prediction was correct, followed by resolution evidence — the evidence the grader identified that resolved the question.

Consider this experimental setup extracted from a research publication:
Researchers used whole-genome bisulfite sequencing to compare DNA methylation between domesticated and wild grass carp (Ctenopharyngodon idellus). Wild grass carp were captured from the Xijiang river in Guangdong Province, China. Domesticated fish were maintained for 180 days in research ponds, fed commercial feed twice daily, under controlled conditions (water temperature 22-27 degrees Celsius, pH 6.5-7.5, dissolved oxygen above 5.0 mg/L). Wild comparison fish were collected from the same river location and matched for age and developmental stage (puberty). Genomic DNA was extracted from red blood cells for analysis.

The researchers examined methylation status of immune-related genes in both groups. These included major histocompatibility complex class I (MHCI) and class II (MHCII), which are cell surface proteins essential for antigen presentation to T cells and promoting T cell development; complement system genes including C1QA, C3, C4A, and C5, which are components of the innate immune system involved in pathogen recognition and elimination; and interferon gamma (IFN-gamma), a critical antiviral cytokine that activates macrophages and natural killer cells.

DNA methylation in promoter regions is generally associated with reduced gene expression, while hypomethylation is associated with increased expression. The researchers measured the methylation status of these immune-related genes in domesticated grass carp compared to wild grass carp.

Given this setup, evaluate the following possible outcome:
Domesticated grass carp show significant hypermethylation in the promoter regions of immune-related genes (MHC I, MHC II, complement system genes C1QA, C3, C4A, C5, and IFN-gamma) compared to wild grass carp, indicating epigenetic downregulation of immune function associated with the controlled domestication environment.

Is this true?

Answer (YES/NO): YES